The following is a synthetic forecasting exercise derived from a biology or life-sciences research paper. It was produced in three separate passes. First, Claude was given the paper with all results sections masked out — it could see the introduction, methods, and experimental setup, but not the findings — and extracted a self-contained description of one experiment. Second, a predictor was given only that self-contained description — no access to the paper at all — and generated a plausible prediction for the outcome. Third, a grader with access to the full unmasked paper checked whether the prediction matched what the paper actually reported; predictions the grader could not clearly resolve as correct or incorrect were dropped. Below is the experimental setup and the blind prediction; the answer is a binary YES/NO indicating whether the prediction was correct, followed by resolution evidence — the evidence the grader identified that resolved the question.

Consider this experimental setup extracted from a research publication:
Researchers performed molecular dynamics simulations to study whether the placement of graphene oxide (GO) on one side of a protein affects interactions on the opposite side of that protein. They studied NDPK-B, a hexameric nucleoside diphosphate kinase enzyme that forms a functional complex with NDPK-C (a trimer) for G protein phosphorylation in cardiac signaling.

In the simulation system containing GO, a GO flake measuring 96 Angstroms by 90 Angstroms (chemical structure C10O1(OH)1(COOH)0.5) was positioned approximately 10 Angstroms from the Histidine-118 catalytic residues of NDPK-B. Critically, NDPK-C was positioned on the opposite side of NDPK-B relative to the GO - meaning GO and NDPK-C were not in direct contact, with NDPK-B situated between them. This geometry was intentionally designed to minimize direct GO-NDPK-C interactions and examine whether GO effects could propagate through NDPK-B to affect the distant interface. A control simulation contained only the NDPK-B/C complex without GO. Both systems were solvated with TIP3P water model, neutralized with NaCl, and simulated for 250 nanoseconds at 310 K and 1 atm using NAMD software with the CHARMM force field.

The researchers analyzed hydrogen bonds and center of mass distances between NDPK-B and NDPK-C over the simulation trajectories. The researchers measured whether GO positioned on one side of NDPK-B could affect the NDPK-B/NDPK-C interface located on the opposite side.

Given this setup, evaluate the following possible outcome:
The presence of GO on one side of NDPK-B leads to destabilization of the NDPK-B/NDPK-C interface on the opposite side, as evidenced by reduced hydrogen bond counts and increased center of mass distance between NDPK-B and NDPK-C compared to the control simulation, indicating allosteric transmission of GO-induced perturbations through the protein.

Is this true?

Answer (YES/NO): YES